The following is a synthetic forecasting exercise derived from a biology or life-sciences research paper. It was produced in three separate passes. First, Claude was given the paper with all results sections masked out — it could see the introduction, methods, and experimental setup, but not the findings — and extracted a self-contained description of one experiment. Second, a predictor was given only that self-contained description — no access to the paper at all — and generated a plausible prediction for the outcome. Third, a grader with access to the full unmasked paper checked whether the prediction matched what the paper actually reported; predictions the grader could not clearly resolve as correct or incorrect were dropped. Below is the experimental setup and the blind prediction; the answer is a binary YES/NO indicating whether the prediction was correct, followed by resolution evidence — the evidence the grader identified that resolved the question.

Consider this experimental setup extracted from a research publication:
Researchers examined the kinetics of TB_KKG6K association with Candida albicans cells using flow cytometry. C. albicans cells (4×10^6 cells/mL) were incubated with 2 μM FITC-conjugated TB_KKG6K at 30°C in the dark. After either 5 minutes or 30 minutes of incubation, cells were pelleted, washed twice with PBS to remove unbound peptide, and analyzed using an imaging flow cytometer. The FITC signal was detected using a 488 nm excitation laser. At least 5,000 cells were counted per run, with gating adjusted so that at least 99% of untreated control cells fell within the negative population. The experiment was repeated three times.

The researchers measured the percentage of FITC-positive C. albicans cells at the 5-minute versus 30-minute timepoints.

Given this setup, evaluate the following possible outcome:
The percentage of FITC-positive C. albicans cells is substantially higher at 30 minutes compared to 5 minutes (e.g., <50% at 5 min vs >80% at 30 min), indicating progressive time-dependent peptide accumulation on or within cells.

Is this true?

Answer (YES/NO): NO